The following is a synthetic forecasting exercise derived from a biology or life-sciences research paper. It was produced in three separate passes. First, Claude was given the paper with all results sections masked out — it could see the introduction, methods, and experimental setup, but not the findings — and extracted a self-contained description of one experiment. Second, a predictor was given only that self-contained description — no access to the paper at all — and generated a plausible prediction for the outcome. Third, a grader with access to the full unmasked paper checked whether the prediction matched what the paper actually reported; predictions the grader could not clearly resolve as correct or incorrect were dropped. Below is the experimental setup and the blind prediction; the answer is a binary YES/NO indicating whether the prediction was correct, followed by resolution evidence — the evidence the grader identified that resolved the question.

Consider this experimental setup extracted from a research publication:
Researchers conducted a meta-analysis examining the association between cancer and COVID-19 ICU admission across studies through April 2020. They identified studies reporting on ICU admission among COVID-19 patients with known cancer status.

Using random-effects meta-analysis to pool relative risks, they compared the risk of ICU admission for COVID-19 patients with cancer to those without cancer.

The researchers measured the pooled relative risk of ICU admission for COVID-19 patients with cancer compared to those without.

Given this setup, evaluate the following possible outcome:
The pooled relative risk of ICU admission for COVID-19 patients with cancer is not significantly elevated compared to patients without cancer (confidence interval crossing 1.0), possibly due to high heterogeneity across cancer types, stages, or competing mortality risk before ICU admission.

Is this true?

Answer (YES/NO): NO